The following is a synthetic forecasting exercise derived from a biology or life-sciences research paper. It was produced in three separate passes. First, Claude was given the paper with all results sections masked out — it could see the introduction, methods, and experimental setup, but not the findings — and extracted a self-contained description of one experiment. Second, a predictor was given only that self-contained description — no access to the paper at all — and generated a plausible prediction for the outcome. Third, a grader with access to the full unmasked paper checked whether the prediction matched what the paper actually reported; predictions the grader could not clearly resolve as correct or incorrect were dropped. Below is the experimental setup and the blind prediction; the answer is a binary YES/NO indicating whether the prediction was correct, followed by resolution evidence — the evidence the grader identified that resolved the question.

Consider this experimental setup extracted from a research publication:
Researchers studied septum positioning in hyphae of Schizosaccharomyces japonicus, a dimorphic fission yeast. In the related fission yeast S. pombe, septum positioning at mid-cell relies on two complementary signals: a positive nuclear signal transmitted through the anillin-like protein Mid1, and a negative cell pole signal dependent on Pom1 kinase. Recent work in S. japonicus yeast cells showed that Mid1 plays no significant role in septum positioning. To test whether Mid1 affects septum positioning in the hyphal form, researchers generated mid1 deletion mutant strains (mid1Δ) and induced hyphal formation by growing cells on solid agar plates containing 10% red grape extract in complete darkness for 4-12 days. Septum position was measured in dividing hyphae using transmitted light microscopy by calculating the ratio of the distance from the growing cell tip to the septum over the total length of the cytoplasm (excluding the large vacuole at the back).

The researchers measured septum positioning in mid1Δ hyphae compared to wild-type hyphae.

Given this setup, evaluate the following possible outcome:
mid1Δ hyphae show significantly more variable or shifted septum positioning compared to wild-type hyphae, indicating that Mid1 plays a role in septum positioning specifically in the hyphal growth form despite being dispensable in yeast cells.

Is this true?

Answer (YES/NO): NO